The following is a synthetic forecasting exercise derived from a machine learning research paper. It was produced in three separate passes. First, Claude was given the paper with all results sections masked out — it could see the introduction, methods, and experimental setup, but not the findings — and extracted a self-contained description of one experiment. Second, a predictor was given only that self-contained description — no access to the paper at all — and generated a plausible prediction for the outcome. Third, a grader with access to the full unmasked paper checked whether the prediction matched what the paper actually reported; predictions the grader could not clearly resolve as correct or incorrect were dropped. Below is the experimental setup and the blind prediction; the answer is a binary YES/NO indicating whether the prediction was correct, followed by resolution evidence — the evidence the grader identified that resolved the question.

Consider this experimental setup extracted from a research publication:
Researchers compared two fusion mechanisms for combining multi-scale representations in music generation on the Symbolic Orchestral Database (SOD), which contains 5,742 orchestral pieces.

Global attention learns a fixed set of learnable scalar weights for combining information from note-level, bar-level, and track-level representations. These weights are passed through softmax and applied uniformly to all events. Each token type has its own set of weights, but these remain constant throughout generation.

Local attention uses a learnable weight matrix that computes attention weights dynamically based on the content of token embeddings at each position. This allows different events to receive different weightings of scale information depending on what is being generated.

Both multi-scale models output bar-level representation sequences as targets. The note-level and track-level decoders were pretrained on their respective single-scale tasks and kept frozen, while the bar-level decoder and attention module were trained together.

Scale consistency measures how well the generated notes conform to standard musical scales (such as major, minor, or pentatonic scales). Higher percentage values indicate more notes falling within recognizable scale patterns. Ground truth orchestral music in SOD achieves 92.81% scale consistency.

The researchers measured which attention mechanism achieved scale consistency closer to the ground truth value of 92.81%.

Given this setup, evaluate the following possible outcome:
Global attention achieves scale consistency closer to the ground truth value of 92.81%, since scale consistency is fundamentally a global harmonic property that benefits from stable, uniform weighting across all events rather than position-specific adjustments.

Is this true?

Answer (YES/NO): YES